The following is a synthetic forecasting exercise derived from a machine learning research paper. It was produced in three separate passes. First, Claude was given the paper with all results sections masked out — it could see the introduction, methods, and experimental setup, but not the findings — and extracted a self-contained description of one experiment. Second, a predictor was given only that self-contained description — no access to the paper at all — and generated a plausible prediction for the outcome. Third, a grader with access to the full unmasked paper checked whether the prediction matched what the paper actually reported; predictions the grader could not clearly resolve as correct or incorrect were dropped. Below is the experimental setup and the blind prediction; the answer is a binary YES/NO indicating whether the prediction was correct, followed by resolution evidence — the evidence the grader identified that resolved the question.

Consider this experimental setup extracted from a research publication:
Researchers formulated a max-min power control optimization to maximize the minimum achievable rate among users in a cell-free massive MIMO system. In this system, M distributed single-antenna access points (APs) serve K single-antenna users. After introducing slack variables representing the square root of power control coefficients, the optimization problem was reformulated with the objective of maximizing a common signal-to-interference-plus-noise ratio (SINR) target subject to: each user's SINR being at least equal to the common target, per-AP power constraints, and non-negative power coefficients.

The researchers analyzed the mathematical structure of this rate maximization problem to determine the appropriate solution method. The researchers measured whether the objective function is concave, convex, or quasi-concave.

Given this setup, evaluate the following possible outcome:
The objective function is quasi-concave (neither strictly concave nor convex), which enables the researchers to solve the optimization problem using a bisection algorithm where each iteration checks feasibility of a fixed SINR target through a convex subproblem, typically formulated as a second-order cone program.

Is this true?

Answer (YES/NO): YES